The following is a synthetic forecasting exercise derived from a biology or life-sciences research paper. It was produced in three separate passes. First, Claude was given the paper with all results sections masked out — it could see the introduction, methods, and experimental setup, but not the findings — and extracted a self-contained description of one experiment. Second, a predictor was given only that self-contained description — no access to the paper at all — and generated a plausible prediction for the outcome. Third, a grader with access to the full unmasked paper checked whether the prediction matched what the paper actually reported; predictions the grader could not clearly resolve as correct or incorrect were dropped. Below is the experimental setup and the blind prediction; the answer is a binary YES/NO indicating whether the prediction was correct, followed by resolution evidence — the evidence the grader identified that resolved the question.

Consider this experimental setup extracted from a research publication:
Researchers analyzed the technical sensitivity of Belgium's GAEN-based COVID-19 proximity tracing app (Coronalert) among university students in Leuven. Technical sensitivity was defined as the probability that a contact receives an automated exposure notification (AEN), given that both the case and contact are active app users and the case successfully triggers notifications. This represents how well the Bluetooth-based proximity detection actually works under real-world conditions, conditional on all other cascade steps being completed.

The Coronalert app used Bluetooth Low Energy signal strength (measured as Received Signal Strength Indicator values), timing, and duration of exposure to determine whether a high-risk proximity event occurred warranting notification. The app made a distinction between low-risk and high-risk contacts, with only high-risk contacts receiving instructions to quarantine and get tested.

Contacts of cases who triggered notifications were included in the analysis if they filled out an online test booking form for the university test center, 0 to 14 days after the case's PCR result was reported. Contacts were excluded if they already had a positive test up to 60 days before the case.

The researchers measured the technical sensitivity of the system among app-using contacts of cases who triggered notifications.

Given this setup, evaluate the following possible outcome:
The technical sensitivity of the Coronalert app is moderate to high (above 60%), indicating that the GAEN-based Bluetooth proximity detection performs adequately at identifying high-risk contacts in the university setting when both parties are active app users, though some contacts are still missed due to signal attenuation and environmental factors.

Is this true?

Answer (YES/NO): NO